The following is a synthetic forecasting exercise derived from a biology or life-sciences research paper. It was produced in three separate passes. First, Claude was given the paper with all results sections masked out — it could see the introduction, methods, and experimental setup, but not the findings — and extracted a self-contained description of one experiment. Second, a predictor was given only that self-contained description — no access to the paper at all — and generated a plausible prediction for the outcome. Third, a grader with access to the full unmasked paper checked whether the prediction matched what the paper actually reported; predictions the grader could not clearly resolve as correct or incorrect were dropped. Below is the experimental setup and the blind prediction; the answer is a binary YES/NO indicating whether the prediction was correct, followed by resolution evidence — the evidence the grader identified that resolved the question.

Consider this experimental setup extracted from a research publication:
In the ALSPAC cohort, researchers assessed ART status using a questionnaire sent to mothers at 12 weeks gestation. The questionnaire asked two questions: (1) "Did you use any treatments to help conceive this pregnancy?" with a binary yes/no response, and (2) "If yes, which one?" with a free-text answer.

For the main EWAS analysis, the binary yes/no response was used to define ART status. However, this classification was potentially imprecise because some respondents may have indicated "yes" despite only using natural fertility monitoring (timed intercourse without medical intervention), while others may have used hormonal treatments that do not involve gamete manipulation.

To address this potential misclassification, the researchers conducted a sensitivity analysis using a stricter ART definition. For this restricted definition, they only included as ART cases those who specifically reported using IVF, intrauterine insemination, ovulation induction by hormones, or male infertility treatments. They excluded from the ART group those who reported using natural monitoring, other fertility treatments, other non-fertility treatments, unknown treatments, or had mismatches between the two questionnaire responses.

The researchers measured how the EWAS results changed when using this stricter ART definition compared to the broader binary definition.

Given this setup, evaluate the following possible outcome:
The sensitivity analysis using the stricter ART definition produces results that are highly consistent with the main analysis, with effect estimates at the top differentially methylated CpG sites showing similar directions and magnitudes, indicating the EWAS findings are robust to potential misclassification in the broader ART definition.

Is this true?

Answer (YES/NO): YES